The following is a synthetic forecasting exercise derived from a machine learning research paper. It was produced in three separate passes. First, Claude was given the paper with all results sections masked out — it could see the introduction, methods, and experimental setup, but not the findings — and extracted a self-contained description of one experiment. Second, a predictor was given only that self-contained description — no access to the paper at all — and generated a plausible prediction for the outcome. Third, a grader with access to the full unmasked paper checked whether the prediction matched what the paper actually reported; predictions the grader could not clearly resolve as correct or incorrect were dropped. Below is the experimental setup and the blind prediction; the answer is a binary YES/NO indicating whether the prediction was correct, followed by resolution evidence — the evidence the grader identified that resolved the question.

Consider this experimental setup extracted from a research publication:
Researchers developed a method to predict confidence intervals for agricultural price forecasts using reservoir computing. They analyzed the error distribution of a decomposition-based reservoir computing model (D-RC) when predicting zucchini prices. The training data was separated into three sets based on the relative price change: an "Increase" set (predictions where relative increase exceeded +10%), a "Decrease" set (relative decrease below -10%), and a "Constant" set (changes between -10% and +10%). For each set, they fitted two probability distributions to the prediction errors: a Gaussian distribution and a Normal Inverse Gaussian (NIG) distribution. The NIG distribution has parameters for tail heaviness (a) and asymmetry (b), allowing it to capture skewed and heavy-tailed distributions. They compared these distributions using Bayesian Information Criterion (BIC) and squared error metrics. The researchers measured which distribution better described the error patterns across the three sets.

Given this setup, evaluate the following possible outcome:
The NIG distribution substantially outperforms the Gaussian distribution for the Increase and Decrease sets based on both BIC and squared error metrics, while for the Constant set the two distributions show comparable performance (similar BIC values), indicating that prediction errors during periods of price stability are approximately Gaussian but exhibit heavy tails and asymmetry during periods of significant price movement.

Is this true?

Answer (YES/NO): NO